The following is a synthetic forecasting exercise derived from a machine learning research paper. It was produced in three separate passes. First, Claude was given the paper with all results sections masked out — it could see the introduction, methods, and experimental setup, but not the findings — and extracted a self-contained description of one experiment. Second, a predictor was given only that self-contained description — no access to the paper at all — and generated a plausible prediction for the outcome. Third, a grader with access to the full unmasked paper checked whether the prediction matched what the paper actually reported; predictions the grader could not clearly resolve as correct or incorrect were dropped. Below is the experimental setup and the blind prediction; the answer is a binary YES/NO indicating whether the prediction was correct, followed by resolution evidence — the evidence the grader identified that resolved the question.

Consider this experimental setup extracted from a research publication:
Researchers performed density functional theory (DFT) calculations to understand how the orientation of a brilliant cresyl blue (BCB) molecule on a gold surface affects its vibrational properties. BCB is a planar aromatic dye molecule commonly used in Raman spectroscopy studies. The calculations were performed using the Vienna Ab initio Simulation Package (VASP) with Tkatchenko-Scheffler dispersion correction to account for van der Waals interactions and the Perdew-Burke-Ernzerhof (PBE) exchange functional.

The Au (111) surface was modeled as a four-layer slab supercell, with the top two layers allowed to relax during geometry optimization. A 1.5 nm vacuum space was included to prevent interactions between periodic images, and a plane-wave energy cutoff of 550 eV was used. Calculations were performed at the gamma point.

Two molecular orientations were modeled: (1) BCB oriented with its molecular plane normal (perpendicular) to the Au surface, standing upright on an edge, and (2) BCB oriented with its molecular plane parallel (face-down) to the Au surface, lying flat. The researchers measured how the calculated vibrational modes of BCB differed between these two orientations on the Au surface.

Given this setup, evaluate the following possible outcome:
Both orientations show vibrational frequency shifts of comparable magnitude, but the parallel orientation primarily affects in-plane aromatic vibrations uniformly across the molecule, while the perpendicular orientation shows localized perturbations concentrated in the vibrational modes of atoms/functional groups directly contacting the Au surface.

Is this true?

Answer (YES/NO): NO